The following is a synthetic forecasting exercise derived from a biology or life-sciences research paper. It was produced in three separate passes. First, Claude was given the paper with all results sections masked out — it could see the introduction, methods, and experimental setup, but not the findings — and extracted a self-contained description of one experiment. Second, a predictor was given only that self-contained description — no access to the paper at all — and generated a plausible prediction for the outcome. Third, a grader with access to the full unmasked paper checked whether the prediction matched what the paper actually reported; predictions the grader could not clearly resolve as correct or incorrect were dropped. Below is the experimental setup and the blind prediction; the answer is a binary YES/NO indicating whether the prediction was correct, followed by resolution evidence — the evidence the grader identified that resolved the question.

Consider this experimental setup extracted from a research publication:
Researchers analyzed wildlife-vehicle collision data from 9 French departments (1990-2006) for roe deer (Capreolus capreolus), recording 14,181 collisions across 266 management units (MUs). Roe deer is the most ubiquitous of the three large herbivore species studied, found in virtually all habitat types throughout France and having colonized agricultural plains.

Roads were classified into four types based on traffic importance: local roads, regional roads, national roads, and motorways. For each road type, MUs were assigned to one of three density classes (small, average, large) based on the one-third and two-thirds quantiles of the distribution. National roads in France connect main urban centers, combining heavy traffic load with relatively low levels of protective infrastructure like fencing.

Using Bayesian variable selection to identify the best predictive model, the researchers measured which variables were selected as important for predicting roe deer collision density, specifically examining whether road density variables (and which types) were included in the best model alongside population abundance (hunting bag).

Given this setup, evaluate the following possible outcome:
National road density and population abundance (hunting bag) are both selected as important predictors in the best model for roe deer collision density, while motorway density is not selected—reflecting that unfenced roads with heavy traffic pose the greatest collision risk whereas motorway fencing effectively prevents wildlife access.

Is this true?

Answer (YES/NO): YES